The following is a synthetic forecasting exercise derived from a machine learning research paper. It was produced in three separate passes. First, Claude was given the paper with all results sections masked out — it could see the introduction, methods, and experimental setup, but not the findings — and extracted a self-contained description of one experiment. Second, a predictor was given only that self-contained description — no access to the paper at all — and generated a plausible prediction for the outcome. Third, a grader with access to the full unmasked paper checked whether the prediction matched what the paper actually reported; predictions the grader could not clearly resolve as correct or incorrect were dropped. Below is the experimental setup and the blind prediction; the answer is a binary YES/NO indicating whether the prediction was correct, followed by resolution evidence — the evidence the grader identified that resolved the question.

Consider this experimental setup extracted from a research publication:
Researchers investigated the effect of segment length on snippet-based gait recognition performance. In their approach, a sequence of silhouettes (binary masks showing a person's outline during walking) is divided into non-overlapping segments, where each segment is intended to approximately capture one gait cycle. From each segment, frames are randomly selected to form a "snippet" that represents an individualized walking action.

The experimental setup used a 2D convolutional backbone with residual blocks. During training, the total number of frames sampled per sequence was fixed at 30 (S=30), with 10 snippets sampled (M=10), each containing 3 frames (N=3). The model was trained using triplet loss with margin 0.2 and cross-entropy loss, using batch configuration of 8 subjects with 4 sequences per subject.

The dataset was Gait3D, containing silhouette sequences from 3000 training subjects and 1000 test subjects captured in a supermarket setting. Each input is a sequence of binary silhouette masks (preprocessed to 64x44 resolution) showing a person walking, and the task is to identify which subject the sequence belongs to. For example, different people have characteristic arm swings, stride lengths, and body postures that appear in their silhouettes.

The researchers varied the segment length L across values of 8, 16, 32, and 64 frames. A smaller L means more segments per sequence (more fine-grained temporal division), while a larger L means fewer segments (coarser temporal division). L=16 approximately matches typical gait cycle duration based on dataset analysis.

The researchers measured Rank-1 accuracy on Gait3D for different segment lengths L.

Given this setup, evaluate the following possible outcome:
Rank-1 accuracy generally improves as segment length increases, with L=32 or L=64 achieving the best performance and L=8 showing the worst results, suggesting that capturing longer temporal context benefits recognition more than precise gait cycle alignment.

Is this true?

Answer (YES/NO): NO